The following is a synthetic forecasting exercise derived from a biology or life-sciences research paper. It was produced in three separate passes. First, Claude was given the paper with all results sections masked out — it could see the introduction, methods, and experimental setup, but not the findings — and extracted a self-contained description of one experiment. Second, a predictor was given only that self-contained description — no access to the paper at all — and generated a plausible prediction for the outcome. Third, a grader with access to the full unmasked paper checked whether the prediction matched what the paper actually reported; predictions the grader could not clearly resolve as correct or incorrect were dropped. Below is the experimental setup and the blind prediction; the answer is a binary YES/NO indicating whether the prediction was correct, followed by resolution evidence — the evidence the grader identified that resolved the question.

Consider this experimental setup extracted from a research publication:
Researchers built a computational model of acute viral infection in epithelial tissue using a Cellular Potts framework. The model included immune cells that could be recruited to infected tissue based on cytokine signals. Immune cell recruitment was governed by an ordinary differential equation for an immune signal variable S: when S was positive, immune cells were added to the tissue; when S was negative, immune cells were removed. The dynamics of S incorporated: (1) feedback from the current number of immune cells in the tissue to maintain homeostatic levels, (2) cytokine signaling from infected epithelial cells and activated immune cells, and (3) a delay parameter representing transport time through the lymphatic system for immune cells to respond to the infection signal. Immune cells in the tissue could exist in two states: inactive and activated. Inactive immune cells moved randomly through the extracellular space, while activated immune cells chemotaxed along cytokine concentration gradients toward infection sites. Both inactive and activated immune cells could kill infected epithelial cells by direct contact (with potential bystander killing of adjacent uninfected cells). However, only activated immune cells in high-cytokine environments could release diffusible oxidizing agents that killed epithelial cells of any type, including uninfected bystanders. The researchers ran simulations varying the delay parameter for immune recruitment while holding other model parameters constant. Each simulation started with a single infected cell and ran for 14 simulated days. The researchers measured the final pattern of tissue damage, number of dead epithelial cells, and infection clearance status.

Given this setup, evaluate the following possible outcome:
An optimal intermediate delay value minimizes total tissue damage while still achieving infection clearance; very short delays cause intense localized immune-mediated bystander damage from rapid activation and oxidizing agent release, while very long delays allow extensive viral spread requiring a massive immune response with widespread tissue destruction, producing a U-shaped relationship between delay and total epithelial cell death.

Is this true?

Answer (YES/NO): NO